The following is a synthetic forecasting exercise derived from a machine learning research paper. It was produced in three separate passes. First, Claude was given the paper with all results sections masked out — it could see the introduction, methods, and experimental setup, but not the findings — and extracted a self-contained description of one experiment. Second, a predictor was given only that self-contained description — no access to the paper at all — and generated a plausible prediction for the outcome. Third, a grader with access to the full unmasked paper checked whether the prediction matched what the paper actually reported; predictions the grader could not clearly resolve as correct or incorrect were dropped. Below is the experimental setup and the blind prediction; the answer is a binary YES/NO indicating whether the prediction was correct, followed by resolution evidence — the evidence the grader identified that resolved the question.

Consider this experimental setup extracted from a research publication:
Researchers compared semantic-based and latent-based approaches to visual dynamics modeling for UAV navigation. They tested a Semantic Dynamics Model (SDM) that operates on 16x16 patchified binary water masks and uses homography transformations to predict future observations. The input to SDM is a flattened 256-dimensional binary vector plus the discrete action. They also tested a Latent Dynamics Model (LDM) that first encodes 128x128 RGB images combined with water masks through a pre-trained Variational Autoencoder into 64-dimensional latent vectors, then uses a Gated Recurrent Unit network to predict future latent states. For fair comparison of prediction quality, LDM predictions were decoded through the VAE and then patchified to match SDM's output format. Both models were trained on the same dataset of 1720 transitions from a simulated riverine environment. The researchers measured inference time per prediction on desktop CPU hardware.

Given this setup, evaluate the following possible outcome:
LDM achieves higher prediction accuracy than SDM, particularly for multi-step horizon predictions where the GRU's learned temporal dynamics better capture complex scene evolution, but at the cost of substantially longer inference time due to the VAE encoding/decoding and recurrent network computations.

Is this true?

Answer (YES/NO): NO